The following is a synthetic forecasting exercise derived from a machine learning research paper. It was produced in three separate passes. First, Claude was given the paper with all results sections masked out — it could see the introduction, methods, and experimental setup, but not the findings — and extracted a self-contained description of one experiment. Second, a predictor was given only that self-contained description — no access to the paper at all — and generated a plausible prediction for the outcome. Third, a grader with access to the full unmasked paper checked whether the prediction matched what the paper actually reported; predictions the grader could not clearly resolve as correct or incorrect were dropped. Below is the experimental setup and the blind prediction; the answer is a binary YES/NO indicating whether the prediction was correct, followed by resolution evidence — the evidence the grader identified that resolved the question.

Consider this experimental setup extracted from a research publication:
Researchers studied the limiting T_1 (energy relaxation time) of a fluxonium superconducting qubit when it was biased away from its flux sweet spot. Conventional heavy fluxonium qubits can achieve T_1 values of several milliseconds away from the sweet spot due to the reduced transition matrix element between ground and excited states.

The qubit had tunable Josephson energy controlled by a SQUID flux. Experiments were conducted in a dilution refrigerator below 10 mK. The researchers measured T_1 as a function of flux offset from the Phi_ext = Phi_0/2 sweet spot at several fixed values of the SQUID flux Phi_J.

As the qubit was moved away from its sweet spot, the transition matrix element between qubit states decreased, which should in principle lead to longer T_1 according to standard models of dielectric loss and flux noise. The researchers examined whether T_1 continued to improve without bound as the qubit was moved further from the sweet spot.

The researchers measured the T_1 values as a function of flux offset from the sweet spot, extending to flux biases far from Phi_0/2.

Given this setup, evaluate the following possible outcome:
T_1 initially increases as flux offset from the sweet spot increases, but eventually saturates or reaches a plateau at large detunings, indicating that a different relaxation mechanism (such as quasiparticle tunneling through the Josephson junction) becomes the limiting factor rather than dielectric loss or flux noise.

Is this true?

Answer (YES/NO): YES